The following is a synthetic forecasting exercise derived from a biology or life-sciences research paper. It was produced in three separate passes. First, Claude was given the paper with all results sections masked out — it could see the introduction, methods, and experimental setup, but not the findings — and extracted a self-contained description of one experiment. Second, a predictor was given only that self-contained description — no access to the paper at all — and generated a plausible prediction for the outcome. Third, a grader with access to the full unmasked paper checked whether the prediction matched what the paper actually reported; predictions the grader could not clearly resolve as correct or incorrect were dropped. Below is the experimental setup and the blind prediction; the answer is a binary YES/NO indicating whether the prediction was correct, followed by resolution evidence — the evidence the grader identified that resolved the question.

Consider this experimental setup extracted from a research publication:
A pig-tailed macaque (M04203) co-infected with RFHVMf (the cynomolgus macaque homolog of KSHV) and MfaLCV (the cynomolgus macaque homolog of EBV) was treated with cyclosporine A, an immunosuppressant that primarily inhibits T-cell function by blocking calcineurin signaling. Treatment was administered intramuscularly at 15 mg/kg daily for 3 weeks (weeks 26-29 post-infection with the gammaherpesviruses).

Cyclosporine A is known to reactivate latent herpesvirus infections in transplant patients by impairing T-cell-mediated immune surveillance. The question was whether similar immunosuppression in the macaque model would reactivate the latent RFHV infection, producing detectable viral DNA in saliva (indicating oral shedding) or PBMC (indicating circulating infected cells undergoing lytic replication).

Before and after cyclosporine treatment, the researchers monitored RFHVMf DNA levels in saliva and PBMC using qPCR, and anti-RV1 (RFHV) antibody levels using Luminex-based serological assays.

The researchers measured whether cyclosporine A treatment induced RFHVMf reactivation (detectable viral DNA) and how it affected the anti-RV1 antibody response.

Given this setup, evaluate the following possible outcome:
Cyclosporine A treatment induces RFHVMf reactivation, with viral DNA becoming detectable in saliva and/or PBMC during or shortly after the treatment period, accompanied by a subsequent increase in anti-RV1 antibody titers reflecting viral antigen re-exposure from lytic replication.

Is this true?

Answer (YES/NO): NO